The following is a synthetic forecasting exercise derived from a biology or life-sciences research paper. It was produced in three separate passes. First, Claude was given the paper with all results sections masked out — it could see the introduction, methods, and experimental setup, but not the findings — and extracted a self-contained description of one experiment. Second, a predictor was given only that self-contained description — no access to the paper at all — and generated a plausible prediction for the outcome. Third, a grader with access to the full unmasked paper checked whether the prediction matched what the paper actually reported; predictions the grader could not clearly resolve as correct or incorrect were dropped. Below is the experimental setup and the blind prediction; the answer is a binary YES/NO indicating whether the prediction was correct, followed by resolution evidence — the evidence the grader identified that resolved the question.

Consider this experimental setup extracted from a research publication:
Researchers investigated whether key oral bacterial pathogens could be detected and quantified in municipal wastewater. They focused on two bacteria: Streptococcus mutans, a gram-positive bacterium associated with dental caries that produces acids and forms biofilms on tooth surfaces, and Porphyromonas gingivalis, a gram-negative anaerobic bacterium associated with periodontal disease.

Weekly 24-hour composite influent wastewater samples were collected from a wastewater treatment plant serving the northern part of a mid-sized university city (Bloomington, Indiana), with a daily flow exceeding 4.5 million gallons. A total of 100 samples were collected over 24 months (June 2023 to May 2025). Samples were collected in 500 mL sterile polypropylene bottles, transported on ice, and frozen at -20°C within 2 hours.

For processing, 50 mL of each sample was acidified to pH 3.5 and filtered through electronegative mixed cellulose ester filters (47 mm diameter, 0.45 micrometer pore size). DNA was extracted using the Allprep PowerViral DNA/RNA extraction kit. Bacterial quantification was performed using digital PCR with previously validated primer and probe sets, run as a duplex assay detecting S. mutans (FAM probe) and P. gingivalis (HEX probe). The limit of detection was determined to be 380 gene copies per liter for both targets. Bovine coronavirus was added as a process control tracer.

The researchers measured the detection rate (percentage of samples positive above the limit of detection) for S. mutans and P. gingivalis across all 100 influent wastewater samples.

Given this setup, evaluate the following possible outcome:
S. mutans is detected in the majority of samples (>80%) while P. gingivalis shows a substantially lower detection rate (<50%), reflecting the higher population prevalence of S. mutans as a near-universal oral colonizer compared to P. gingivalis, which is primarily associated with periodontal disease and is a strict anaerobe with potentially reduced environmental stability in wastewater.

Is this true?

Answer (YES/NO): NO